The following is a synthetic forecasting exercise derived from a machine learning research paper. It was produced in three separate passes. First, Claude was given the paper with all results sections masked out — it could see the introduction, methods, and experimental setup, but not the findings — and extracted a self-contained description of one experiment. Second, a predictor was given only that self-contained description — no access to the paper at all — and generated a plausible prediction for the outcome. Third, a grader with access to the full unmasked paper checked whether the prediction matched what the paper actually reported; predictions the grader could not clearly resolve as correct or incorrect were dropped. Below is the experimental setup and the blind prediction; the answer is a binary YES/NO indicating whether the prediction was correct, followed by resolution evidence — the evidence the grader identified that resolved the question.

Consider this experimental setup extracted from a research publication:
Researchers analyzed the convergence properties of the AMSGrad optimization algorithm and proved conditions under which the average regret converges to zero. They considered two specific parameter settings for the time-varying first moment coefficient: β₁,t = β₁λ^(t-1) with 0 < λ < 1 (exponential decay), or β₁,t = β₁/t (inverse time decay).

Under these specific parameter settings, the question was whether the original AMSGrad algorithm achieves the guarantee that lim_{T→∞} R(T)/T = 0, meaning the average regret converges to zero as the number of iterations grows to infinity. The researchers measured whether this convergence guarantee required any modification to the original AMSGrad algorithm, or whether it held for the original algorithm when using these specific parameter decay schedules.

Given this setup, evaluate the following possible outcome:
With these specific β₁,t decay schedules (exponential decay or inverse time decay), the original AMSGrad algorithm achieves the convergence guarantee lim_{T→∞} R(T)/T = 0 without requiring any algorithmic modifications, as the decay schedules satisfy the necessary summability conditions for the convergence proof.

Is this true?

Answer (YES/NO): YES